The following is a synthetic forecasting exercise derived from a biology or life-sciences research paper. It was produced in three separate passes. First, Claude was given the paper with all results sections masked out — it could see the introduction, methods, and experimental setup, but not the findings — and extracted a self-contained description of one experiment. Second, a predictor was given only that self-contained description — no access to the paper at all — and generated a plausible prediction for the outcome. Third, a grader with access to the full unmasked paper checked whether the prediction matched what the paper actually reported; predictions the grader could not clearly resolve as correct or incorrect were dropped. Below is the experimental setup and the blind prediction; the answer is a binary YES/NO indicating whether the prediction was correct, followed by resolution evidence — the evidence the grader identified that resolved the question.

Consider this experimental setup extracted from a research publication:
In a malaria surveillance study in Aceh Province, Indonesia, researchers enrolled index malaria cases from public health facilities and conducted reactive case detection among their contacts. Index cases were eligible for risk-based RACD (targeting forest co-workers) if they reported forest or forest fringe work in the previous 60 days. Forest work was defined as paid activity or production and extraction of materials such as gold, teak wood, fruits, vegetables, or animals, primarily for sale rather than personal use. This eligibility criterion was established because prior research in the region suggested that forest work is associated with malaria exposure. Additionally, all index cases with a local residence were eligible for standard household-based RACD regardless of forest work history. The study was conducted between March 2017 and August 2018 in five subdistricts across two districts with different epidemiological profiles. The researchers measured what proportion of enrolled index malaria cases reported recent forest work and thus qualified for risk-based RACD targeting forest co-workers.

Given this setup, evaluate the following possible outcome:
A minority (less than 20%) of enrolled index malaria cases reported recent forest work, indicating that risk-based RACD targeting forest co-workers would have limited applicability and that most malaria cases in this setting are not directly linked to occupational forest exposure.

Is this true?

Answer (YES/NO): NO